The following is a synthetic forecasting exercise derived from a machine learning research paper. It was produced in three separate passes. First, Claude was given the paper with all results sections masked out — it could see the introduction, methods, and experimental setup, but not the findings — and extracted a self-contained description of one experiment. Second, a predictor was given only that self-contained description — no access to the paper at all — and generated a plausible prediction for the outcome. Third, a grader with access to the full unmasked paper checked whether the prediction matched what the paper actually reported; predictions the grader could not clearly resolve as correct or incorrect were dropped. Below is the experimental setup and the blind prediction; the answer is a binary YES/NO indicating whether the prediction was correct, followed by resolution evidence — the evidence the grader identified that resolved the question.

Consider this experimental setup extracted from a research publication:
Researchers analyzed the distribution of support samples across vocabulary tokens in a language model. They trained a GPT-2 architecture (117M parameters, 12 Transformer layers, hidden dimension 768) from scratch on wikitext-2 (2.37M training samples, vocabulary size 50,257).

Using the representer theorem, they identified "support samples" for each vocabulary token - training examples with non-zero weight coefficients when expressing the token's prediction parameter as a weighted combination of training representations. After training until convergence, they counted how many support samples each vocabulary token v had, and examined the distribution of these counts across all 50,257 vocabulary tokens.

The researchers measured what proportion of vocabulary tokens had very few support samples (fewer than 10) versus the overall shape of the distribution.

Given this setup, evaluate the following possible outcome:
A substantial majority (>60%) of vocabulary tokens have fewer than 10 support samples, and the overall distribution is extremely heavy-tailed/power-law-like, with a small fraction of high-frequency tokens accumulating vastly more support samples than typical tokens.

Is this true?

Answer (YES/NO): NO